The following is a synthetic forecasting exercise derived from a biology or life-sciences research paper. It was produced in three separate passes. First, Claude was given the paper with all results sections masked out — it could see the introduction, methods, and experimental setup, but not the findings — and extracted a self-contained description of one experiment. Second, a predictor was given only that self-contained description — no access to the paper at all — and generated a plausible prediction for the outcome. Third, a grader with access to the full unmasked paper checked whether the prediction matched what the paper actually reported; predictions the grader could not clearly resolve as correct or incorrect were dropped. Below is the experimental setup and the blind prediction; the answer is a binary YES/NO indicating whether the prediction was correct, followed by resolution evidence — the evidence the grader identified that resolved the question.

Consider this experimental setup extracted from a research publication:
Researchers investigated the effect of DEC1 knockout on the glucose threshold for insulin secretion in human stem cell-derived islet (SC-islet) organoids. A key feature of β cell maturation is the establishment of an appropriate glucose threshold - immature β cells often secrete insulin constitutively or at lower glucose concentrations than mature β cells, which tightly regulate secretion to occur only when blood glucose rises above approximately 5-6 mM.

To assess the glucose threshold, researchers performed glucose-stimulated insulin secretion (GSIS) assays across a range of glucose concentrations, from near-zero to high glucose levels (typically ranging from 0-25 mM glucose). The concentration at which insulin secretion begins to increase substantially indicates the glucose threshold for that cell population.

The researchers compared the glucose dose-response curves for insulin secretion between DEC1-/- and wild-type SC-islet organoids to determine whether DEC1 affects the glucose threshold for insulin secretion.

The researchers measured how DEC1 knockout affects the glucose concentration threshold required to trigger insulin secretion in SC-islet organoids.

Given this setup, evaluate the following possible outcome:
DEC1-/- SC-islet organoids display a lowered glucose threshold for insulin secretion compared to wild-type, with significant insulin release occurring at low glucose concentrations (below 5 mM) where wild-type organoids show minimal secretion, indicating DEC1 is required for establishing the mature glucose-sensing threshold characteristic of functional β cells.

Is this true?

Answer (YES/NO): YES